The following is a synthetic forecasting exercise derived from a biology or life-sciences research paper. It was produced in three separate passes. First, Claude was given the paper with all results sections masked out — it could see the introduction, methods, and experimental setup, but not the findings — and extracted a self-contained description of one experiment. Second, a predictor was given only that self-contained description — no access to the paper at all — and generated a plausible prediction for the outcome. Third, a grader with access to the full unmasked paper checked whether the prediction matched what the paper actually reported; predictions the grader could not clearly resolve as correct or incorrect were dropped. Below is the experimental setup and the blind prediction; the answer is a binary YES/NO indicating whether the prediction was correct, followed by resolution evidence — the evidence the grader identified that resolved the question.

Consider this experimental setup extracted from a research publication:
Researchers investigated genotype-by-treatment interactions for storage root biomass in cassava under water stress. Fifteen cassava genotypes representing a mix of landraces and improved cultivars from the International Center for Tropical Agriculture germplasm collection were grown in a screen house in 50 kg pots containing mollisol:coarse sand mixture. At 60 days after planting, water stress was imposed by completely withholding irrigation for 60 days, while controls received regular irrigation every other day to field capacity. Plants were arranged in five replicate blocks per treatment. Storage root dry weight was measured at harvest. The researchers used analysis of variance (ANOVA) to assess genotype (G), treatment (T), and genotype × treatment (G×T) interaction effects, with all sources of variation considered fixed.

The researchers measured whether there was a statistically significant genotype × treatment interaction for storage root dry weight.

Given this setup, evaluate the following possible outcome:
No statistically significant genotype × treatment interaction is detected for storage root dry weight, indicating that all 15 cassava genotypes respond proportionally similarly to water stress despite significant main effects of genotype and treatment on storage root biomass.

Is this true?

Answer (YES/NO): YES